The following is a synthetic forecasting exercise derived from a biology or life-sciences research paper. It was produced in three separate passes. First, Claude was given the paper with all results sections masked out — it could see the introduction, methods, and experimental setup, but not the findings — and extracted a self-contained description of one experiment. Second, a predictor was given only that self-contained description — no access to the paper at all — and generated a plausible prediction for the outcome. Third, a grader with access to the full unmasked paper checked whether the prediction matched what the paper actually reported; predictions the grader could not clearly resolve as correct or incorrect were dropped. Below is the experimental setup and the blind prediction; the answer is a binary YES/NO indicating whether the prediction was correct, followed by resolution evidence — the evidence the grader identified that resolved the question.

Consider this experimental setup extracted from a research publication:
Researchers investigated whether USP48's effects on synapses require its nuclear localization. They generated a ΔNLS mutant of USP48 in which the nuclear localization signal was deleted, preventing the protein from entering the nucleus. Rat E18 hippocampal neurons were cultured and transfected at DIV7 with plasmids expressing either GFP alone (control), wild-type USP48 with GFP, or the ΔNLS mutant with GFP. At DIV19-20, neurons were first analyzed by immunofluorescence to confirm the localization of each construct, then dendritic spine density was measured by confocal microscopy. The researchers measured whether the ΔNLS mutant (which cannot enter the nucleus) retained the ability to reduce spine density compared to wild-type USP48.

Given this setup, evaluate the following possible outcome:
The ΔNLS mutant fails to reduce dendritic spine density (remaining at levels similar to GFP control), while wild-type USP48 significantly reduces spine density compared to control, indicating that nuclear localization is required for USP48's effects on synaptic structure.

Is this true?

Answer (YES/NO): YES